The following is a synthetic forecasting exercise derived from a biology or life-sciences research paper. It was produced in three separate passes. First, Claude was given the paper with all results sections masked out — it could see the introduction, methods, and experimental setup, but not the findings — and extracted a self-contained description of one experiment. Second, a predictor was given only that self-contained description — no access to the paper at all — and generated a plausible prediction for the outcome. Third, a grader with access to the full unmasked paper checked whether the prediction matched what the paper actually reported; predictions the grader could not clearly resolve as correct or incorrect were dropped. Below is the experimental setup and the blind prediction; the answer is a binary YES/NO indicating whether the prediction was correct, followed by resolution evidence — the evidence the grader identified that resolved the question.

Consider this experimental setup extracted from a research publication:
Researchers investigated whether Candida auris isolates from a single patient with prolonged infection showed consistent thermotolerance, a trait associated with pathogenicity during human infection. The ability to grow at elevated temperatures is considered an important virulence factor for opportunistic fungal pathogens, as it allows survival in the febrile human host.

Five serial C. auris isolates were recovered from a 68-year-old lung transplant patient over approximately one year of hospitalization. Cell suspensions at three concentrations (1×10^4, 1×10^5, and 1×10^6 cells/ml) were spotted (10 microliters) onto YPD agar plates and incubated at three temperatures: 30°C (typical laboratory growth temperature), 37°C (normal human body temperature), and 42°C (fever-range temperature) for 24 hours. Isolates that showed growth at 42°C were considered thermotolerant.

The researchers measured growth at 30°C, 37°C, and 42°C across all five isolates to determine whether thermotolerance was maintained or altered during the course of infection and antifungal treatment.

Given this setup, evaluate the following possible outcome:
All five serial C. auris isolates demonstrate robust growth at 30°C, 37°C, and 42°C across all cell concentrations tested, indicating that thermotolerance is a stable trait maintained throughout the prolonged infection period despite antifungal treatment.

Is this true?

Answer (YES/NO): YES